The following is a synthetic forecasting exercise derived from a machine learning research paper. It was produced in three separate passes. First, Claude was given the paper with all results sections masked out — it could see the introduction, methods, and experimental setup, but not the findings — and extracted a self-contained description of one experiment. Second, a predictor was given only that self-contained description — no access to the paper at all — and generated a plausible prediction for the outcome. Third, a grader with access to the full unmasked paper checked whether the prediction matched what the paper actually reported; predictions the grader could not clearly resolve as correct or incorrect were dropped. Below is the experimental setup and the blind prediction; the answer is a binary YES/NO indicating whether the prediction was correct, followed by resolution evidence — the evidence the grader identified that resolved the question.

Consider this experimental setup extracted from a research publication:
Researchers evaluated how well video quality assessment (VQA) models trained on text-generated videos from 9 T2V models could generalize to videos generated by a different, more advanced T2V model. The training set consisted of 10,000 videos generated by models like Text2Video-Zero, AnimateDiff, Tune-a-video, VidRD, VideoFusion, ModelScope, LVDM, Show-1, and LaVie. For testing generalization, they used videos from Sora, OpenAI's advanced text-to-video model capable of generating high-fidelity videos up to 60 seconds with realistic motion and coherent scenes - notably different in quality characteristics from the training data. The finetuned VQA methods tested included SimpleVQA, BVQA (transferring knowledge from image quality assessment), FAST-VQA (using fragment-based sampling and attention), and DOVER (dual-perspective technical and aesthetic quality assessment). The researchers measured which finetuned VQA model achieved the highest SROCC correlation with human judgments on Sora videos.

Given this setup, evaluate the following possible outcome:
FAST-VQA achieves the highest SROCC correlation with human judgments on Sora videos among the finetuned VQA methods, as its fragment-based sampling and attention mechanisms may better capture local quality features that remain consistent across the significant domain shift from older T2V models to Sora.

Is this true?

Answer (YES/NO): NO